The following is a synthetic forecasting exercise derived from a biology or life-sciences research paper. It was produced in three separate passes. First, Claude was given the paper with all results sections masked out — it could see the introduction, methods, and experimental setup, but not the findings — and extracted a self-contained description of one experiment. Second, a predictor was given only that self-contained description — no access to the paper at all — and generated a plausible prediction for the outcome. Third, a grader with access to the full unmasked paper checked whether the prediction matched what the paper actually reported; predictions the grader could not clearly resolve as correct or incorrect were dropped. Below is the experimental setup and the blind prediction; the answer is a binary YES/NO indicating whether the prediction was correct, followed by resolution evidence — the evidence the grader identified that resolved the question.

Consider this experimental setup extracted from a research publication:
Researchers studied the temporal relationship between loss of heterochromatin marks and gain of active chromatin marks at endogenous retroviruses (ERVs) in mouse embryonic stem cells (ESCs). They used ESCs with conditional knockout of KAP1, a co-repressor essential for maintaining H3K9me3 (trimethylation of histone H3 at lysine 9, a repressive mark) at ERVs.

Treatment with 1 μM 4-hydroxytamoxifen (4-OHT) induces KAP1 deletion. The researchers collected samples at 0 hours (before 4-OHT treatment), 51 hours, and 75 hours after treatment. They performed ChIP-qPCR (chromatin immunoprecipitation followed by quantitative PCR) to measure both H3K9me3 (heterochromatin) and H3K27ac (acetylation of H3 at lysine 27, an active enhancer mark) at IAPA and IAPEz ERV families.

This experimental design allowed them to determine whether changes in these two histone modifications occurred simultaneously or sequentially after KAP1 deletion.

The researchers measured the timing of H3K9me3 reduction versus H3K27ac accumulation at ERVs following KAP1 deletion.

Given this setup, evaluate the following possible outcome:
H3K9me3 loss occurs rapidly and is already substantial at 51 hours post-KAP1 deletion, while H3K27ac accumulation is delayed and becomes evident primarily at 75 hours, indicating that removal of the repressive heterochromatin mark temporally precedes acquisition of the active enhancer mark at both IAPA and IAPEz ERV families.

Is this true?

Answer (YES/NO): YES